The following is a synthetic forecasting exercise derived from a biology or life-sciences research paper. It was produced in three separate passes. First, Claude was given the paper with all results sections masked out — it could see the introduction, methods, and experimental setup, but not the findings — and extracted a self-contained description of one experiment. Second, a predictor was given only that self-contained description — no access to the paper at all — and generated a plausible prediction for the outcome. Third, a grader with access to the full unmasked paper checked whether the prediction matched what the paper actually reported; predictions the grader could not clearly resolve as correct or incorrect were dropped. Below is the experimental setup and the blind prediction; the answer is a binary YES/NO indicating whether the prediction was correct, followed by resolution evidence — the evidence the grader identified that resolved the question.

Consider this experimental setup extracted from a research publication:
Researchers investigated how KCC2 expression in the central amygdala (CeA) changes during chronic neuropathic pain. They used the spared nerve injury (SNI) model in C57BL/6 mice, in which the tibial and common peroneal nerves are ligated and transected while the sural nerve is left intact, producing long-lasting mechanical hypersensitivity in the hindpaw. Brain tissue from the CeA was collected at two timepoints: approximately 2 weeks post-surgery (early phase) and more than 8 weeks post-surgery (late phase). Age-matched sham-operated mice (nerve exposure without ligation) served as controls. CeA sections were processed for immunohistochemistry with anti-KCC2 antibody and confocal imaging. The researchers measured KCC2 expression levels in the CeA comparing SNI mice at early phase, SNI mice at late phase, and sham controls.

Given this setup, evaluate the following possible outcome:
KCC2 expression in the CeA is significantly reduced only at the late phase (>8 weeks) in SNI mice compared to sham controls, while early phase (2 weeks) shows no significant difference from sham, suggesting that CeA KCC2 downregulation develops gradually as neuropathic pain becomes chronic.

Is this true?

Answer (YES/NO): YES